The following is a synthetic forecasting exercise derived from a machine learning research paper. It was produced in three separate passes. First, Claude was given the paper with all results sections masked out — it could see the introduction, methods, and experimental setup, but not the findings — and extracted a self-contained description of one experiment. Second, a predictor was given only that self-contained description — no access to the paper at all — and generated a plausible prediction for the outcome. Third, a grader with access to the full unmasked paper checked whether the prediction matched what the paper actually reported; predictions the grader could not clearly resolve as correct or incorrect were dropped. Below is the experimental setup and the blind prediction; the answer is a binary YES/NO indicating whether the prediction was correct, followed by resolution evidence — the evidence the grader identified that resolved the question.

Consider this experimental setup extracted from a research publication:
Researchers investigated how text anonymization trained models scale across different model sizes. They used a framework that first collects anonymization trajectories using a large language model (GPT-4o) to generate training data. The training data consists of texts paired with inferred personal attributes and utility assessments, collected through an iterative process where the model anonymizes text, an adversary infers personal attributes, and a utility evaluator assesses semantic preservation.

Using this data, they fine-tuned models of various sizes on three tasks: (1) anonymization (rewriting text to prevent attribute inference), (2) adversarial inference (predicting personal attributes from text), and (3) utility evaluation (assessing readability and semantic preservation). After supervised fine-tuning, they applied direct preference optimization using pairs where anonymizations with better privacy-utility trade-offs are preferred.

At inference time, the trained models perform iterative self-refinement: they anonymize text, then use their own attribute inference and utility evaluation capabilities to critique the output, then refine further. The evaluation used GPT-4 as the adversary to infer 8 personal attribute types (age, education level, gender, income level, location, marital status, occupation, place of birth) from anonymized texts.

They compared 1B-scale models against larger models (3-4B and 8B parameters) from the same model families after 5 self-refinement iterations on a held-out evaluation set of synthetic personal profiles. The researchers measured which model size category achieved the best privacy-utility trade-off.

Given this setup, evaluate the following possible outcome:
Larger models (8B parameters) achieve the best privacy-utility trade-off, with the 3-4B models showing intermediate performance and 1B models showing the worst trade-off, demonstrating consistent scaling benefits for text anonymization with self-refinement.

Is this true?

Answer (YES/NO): YES